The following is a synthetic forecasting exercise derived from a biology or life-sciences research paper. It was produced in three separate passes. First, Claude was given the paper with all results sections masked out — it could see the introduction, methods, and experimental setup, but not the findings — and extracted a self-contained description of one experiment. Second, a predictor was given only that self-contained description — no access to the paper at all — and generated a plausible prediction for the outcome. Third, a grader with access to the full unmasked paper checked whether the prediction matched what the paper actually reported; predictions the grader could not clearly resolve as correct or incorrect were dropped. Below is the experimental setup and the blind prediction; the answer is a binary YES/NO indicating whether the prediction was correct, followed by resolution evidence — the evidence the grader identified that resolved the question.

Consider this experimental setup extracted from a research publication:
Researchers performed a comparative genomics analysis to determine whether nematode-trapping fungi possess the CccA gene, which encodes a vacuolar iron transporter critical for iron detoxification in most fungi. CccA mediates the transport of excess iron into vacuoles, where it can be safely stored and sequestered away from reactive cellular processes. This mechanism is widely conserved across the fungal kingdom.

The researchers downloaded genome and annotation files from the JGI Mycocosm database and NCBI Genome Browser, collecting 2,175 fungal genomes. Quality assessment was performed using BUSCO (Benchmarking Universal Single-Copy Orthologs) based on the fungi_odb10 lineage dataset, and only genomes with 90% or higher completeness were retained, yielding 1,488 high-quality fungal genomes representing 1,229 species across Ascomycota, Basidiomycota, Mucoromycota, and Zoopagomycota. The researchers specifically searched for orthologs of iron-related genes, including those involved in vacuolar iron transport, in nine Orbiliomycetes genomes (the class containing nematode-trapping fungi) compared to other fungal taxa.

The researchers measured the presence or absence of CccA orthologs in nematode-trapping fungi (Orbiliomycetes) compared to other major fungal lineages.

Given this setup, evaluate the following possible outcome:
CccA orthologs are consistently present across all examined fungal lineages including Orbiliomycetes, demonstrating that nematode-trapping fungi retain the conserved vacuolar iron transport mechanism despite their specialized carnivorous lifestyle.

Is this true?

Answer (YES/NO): NO